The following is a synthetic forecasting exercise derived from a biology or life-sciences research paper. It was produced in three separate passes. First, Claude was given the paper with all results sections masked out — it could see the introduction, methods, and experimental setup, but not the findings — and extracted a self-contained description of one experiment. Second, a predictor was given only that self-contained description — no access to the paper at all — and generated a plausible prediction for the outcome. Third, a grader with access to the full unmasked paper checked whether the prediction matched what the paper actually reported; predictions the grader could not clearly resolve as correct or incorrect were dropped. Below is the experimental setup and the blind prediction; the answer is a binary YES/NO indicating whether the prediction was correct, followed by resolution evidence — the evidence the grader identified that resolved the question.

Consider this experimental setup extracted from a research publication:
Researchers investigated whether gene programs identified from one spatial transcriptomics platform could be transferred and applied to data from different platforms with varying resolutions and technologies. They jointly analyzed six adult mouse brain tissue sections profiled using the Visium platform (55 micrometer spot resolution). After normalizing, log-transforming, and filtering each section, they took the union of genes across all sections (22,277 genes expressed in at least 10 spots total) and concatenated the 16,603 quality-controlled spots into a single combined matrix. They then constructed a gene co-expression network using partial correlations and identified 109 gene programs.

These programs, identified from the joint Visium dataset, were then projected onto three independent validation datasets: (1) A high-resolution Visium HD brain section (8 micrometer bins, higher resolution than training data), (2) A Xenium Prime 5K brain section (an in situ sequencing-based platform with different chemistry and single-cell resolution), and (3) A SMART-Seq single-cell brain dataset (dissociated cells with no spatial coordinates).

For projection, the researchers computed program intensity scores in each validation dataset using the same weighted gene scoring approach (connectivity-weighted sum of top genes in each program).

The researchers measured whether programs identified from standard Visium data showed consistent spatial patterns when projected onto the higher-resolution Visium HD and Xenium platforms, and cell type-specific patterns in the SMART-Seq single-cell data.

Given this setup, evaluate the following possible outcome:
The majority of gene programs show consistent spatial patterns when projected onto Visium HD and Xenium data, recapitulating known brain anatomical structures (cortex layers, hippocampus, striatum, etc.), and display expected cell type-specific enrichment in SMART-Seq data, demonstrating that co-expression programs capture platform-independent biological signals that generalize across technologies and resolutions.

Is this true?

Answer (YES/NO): YES